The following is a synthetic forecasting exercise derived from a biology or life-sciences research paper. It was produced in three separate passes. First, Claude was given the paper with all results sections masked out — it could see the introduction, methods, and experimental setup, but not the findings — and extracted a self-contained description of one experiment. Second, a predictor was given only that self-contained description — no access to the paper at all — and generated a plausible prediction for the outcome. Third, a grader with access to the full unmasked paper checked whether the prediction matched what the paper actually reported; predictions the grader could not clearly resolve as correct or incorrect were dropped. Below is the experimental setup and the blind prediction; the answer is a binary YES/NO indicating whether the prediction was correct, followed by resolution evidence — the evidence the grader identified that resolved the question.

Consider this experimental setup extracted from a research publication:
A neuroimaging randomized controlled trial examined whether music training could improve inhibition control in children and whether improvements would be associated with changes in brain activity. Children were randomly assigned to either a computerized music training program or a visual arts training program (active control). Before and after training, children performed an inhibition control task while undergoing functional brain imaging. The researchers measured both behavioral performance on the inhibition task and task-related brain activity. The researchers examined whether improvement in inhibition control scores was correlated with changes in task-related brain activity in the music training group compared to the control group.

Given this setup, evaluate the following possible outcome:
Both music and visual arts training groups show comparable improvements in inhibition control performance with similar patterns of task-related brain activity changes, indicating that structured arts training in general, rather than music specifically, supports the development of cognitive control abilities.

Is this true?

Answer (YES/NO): NO